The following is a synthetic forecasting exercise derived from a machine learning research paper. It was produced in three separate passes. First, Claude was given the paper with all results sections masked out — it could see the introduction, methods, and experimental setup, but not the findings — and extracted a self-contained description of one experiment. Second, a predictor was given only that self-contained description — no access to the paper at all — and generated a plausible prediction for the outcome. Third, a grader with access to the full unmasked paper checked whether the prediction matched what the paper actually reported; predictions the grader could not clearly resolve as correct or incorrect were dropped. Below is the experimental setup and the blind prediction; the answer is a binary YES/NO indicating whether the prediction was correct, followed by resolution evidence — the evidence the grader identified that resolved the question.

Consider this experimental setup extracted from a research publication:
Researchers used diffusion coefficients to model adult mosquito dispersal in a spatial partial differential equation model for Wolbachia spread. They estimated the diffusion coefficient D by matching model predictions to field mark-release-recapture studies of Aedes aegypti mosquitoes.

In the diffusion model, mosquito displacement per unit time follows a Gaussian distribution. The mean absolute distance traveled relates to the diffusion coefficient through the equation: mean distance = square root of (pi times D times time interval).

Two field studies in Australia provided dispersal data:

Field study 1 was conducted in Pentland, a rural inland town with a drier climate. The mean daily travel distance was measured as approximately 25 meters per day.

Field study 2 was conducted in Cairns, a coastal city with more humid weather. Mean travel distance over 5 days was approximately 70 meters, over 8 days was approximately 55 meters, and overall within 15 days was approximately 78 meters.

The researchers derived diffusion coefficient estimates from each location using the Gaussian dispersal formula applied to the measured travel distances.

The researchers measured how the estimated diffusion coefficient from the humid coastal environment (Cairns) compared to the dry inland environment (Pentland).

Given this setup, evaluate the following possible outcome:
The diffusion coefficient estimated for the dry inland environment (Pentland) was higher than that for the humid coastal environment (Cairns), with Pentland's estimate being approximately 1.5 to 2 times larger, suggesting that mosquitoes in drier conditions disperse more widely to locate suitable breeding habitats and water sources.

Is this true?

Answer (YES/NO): YES